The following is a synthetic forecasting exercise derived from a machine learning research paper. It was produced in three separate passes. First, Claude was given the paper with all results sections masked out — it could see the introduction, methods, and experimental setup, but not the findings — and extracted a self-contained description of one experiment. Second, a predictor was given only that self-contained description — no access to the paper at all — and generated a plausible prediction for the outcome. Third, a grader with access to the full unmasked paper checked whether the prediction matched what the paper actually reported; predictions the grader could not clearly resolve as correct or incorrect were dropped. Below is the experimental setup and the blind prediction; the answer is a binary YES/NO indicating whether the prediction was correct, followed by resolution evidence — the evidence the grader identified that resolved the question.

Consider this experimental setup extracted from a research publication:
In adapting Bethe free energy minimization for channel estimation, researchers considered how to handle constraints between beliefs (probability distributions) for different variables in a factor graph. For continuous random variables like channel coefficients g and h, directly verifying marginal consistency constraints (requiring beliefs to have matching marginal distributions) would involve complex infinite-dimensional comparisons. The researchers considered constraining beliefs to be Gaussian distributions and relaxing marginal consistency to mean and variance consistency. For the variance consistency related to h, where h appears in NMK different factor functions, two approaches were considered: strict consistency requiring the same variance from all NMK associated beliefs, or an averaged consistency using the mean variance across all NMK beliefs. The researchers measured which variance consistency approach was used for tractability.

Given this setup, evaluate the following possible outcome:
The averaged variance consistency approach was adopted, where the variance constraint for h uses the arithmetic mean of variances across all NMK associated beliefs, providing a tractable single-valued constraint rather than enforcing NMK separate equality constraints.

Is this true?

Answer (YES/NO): YES